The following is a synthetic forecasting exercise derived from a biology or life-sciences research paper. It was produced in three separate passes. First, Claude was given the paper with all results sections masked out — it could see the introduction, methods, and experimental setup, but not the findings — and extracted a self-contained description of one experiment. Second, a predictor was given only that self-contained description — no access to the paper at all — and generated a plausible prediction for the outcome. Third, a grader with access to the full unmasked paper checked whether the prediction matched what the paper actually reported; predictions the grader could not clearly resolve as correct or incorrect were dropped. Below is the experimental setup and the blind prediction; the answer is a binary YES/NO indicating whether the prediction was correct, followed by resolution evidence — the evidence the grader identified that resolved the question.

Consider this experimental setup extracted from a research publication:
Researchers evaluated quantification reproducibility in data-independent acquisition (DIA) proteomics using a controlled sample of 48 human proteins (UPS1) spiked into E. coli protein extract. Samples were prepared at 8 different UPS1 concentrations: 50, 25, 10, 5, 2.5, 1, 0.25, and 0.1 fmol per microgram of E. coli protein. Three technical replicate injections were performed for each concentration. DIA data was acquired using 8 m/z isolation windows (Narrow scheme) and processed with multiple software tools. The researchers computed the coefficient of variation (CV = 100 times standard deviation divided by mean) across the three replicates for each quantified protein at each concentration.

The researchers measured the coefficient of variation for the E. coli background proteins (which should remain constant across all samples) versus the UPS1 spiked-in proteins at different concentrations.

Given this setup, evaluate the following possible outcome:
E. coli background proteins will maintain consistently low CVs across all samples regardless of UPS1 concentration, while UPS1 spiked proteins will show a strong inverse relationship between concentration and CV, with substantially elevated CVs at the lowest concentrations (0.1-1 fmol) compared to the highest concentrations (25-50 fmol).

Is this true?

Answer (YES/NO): YES